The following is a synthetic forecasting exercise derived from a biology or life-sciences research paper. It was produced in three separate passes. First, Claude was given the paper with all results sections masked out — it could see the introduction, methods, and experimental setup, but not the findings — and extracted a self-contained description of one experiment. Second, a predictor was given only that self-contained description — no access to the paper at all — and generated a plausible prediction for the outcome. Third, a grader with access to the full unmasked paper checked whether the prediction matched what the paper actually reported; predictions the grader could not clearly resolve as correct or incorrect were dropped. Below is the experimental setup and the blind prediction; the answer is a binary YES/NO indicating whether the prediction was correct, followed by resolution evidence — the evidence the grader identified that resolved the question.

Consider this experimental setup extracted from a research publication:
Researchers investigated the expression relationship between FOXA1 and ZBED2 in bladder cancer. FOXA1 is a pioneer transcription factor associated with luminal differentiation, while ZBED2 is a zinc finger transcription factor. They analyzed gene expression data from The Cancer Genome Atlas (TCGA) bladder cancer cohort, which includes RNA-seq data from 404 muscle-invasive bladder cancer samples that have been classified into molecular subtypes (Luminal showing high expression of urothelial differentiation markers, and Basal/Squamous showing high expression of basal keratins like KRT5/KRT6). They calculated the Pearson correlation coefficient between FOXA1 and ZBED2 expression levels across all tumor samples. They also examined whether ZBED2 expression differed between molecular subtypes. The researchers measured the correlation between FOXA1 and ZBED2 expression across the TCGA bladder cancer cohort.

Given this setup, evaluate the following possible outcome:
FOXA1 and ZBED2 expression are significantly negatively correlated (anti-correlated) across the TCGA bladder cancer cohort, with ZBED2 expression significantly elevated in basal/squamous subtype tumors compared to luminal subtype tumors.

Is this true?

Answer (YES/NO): YES